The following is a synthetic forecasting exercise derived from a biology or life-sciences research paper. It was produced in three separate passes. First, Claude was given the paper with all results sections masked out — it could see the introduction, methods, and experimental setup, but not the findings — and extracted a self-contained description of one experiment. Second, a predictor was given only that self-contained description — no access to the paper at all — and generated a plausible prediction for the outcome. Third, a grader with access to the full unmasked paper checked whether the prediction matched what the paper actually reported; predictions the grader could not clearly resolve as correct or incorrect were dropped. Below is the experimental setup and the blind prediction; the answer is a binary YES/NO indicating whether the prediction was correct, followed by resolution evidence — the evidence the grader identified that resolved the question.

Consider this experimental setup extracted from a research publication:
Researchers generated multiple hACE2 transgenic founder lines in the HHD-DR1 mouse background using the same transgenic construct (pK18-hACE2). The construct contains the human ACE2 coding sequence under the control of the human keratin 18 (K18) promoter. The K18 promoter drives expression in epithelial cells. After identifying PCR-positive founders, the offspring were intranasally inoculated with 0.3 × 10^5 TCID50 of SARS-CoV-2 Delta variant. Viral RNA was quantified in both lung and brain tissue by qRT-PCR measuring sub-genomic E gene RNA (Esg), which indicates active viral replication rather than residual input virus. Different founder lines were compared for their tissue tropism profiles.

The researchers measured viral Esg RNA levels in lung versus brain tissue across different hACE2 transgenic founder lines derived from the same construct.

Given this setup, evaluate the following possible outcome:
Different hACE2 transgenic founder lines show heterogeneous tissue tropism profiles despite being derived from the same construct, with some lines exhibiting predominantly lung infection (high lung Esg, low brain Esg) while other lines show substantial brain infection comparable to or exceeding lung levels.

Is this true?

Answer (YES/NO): YES